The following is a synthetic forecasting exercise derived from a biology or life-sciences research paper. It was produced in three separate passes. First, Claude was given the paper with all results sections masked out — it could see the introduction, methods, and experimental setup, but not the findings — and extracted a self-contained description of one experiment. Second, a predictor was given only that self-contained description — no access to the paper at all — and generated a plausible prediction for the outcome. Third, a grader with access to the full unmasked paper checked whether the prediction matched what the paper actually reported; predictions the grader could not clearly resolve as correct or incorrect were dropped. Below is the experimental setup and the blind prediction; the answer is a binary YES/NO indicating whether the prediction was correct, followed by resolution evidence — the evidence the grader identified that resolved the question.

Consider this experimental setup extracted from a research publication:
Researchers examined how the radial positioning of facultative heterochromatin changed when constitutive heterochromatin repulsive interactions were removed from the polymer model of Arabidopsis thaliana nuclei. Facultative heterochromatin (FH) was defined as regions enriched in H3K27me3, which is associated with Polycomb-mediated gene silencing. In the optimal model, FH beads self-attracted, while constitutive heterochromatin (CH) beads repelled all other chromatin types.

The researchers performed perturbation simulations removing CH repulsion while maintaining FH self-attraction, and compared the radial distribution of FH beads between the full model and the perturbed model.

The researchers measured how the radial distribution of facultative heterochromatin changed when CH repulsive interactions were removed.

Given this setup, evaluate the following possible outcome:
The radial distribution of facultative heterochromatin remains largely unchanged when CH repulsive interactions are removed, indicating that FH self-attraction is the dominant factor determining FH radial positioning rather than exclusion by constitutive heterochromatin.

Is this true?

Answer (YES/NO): YES